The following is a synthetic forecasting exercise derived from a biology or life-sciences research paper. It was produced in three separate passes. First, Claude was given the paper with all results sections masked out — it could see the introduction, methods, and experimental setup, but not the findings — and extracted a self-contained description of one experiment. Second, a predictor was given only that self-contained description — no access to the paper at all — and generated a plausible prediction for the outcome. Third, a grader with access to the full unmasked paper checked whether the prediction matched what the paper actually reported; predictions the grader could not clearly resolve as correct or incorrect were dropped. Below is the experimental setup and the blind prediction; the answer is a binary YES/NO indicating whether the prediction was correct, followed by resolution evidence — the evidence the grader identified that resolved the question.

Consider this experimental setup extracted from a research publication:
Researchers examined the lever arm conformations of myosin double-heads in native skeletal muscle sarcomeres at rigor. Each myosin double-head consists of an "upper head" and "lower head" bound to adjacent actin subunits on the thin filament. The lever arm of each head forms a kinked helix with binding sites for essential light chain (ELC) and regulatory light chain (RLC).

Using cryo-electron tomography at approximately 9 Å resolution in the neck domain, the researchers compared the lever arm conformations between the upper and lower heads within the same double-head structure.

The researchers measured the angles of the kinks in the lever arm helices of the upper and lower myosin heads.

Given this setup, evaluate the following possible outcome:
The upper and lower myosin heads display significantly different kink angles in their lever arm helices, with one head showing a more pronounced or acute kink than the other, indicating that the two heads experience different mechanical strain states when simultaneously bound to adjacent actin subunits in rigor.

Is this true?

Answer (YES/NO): YES